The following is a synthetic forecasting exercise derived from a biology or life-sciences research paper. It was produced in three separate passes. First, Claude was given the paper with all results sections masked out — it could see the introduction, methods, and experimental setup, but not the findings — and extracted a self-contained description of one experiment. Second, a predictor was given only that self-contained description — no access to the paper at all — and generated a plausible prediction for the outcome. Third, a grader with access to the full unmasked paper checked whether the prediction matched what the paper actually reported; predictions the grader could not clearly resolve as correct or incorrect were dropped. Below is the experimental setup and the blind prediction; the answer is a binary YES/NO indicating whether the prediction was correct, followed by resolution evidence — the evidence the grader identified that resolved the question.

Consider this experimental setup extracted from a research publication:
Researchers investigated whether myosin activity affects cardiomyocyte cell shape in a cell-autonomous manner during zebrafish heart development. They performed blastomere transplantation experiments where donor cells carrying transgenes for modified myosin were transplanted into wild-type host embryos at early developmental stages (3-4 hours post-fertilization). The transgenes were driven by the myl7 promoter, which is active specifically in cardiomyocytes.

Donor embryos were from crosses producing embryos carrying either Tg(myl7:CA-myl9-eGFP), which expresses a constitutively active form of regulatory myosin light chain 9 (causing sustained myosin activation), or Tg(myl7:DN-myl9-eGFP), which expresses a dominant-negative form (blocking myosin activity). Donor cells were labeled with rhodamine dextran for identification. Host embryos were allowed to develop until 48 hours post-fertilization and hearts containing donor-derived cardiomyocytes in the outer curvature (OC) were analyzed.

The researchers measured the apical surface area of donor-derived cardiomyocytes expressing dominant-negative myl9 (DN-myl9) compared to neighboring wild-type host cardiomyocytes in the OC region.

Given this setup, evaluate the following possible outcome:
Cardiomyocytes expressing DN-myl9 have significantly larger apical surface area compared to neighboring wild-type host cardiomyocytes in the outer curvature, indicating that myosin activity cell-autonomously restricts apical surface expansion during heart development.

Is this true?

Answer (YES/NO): NO